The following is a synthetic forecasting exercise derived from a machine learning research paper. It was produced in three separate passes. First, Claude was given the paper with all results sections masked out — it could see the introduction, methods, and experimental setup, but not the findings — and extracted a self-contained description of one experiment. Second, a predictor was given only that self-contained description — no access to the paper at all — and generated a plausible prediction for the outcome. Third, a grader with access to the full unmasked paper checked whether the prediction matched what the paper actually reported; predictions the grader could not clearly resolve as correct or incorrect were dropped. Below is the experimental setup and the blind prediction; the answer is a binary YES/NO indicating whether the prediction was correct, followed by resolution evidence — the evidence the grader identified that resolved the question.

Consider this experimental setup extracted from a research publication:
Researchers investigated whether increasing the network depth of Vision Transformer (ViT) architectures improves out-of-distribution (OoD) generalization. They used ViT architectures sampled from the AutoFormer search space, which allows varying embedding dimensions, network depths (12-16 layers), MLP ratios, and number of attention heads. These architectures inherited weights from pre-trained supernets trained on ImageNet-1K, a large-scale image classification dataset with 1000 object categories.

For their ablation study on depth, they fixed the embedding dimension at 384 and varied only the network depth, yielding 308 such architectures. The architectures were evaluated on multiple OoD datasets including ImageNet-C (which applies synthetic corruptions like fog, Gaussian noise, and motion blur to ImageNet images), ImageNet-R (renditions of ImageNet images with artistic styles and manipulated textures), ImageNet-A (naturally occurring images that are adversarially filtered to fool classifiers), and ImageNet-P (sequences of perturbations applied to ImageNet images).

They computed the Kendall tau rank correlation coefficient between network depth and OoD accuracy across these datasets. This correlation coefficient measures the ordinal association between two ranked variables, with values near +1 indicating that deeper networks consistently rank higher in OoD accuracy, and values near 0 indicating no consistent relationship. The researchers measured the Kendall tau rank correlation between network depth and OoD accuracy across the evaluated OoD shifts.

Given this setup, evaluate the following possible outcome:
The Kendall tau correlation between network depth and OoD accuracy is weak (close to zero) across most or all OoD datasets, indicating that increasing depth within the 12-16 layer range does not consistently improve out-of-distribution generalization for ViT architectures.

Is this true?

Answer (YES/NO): YES